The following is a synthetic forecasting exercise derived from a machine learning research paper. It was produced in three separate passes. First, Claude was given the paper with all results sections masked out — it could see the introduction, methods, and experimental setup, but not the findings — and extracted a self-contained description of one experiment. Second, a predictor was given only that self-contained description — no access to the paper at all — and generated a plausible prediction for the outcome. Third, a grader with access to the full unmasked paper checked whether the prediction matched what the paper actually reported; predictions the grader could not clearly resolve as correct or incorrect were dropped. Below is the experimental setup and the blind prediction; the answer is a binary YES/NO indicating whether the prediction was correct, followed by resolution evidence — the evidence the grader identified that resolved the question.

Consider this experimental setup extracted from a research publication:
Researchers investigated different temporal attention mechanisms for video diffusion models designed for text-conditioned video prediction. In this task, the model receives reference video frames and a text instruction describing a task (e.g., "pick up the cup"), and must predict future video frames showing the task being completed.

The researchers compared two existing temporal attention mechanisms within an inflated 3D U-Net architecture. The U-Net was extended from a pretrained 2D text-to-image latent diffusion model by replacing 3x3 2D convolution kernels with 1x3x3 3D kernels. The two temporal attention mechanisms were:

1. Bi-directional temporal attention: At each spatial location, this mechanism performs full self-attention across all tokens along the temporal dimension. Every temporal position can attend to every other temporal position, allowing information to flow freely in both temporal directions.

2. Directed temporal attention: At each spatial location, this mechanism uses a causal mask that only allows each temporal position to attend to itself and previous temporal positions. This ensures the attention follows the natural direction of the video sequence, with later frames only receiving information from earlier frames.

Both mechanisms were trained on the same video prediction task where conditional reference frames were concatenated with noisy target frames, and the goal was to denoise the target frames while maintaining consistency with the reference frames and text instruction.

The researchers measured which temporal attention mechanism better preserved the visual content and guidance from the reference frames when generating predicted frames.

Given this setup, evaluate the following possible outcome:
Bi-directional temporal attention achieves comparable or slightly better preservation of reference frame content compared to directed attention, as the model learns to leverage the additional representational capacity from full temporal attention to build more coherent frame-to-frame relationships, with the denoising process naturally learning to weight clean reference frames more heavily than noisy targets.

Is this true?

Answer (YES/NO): NO